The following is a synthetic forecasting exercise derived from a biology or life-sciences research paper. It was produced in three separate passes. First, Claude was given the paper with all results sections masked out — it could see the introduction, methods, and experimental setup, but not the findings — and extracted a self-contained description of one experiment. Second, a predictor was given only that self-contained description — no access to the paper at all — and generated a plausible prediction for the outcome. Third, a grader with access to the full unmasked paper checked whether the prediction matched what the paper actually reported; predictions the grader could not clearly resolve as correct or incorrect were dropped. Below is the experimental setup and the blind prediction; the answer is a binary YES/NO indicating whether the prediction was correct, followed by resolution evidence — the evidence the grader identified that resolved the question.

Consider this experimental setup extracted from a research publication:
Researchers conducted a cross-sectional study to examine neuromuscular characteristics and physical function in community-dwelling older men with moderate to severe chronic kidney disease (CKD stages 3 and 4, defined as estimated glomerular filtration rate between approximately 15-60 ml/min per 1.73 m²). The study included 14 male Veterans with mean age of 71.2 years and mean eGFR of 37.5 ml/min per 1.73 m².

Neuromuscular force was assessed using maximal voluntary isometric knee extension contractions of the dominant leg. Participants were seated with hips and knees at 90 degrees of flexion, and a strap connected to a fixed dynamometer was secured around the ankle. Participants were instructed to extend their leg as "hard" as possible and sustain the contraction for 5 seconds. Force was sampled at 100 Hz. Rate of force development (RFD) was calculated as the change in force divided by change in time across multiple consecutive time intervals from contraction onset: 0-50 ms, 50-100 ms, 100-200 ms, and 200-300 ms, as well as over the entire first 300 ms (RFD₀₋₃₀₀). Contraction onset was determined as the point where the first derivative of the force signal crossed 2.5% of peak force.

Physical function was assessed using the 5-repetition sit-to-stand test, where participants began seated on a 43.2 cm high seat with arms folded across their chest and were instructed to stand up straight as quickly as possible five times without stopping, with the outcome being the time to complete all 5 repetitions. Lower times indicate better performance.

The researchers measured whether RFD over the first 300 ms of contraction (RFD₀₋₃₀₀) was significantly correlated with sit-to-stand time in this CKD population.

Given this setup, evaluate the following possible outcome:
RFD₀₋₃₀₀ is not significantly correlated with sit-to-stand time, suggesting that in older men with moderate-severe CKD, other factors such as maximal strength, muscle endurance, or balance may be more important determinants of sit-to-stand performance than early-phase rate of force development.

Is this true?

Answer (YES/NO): NO